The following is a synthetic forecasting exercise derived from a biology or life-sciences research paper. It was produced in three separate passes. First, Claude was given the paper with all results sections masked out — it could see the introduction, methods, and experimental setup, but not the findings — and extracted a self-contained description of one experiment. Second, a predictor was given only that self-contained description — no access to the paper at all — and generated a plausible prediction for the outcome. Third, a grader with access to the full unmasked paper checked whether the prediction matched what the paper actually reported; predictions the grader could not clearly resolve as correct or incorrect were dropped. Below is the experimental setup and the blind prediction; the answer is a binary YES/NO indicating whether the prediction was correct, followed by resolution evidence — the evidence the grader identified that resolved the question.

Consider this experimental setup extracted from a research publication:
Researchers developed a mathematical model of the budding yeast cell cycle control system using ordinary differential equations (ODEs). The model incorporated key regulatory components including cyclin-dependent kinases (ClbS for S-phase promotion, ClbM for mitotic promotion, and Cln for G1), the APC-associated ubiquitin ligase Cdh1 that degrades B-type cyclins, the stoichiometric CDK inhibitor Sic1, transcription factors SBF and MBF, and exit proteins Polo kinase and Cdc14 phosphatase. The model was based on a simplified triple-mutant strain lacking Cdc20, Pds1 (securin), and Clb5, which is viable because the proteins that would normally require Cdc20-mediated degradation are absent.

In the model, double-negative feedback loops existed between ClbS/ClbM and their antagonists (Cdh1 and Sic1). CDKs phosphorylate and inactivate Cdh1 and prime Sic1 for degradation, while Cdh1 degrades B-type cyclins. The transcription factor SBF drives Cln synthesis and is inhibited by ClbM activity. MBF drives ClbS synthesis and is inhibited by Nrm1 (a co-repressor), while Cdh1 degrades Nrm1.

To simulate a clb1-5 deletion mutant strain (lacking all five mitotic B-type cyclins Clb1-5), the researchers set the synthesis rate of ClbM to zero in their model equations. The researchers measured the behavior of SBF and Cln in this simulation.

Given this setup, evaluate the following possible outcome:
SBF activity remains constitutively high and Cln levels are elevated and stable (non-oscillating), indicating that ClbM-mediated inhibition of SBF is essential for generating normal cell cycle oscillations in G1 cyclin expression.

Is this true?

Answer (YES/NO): YES